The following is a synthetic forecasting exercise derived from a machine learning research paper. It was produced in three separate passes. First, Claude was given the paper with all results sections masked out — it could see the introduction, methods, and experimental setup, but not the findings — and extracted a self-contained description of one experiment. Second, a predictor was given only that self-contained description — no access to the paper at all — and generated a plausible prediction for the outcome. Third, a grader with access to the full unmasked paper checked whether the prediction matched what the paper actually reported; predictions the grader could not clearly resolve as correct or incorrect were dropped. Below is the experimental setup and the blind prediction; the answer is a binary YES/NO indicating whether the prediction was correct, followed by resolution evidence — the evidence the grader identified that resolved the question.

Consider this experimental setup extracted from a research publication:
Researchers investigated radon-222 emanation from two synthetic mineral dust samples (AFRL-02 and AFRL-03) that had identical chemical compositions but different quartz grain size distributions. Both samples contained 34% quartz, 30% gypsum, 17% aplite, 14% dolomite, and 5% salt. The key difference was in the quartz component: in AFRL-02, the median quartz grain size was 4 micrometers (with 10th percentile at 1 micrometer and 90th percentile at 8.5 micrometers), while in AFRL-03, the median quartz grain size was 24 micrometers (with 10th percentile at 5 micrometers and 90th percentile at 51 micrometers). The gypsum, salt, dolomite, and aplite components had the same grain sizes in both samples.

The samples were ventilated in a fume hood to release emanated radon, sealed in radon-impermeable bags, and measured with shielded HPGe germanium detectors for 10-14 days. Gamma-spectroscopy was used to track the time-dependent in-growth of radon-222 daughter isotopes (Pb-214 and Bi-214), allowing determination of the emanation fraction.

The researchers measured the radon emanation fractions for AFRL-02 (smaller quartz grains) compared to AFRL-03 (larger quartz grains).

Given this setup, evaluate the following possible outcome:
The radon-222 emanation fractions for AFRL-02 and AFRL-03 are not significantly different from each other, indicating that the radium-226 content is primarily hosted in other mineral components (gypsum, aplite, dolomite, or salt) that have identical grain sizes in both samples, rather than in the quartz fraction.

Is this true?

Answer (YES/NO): NO